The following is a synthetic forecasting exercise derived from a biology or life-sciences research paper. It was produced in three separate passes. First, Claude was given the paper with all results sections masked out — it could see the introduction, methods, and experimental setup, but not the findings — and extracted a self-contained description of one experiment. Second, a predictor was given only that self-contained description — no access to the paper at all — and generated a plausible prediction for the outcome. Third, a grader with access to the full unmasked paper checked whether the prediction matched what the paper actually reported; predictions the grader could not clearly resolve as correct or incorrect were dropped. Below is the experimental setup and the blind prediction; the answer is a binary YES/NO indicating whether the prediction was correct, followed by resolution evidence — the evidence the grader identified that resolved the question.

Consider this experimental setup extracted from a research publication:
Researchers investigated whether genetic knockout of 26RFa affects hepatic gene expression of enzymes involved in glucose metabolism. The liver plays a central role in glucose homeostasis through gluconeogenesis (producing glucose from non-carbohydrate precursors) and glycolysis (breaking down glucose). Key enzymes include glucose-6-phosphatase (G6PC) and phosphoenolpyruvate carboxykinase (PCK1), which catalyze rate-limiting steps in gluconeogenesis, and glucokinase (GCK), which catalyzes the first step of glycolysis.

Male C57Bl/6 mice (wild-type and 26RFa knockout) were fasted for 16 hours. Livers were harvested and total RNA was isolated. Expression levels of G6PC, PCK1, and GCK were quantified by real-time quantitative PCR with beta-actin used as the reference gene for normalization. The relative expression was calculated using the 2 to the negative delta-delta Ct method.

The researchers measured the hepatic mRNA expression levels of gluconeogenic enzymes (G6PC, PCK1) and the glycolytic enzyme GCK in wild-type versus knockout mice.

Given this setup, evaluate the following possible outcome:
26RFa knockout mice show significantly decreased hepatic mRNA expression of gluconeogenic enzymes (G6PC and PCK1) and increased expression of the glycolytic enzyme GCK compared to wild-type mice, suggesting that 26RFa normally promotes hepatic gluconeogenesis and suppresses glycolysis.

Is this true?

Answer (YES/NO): NO